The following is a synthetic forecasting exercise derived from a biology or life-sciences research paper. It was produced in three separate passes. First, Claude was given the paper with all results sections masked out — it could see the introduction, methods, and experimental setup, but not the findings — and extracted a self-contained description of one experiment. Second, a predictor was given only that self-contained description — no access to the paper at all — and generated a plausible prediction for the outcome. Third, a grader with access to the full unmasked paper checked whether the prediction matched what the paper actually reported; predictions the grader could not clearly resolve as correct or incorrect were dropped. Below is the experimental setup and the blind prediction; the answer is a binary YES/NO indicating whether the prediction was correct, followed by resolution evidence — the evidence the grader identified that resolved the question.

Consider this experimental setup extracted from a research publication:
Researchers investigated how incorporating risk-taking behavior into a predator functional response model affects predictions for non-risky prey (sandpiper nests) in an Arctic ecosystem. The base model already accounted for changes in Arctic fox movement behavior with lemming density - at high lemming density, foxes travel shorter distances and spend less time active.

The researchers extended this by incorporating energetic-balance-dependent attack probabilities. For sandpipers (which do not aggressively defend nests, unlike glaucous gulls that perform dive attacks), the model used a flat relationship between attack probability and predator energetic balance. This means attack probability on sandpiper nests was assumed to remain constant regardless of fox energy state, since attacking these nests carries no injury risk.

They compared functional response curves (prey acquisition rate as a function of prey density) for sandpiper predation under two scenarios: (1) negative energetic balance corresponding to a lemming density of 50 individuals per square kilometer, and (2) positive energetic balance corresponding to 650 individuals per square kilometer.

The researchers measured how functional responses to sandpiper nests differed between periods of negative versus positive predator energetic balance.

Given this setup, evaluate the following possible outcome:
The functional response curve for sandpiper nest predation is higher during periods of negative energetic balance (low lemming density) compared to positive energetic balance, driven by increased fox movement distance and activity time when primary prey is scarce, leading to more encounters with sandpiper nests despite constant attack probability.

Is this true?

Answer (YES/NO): YES